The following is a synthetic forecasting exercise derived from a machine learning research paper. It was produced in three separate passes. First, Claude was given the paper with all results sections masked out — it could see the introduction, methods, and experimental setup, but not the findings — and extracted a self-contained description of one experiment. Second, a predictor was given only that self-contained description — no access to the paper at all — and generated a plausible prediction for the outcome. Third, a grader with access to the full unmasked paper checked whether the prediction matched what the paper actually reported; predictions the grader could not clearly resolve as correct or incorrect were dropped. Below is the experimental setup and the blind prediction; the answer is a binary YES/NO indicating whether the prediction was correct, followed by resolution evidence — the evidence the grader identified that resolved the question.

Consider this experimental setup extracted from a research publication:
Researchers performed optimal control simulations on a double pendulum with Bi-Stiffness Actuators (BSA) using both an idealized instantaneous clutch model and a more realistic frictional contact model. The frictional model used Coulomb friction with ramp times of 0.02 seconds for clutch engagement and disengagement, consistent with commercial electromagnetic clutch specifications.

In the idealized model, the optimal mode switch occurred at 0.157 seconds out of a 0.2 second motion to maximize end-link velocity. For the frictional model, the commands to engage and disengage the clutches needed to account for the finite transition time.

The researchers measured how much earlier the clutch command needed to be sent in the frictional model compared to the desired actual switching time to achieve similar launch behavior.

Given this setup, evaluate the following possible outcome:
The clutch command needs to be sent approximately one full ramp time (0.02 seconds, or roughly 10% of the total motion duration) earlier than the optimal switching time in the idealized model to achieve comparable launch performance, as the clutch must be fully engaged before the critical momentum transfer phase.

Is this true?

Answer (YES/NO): NO